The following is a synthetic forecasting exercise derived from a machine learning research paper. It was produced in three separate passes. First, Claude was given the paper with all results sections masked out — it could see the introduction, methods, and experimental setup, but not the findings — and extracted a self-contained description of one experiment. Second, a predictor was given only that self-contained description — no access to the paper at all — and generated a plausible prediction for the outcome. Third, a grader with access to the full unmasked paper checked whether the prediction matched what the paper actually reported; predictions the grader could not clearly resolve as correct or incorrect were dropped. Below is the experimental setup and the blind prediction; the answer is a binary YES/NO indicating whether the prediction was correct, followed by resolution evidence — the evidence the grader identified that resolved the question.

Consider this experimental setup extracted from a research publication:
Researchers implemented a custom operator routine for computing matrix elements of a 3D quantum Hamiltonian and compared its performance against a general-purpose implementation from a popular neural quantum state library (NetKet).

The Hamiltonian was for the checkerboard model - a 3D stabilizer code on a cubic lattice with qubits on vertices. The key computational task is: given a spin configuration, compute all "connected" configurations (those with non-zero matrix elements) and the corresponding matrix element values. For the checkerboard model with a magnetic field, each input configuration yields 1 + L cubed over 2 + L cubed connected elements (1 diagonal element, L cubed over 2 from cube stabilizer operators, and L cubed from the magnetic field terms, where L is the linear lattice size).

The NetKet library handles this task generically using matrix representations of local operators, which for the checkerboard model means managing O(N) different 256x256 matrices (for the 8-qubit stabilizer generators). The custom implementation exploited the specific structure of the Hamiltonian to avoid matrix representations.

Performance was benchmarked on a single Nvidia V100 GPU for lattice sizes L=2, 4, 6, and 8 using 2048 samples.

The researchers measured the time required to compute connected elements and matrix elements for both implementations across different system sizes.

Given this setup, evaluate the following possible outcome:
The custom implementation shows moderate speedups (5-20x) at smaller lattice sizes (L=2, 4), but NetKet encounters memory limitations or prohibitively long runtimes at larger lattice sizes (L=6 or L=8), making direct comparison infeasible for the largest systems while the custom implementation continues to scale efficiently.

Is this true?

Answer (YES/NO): NO